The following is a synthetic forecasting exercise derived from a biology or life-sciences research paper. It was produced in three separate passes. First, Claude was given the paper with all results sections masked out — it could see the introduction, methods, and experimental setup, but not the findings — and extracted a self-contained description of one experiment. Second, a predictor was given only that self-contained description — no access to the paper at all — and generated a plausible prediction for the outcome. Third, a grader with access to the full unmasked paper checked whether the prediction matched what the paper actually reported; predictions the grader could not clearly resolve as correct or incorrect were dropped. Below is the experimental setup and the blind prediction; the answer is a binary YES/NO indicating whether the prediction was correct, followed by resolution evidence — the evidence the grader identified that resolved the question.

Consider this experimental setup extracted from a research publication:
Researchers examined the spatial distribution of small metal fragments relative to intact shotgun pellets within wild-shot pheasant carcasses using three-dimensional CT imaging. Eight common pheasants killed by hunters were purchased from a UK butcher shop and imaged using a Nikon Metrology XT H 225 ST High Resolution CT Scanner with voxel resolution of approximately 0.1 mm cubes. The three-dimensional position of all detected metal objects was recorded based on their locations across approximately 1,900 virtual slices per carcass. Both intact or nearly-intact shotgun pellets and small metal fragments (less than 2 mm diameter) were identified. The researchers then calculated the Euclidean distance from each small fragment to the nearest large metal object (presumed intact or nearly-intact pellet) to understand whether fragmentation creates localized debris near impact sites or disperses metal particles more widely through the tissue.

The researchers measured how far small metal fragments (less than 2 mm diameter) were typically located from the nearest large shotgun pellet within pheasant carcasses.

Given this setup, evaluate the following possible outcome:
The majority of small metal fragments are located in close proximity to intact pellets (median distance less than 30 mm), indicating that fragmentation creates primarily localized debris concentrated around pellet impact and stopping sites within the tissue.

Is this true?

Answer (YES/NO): NO